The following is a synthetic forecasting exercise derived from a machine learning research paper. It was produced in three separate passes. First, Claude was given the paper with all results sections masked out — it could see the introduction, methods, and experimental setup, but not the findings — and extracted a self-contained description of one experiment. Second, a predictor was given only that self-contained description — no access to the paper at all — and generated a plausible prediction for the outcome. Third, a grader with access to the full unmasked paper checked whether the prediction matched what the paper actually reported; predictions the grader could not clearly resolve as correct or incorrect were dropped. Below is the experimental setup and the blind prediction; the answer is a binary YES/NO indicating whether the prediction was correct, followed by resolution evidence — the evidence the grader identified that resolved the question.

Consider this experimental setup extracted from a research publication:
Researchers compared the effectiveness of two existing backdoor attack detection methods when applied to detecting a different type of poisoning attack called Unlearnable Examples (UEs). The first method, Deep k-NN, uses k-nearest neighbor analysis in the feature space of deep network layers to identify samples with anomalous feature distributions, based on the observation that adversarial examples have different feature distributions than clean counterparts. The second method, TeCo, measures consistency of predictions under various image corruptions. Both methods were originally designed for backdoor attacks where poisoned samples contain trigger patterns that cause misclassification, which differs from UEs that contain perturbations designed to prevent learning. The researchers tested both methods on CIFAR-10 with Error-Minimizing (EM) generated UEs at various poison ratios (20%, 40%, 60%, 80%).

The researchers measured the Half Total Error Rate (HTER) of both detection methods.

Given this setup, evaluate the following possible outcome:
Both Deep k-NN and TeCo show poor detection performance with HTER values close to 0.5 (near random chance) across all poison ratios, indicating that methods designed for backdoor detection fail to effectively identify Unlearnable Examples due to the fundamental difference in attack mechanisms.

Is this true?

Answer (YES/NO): NO